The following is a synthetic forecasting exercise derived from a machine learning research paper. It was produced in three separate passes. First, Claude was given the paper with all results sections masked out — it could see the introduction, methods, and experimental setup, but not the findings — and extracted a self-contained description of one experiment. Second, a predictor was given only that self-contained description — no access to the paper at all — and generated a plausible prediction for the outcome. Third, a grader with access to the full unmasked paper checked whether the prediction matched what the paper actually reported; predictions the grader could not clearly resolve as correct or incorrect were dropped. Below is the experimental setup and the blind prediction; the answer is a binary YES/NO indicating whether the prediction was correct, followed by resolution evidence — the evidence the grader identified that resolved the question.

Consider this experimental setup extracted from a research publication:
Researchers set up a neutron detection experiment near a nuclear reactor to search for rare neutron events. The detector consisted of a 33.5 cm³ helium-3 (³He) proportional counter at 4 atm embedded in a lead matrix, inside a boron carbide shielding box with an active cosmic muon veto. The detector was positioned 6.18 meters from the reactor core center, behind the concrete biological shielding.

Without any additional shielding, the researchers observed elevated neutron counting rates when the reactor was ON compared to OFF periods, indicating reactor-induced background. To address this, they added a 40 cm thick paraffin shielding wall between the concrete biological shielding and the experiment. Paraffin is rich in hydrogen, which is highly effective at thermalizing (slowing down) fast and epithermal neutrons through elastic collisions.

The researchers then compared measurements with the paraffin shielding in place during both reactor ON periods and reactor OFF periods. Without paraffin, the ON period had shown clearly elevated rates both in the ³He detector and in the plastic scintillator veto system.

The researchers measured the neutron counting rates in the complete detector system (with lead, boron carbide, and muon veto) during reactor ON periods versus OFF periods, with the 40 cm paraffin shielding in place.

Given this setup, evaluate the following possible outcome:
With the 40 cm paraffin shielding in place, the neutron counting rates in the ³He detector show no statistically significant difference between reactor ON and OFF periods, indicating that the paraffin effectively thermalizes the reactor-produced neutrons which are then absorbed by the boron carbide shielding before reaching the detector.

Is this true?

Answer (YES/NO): YES